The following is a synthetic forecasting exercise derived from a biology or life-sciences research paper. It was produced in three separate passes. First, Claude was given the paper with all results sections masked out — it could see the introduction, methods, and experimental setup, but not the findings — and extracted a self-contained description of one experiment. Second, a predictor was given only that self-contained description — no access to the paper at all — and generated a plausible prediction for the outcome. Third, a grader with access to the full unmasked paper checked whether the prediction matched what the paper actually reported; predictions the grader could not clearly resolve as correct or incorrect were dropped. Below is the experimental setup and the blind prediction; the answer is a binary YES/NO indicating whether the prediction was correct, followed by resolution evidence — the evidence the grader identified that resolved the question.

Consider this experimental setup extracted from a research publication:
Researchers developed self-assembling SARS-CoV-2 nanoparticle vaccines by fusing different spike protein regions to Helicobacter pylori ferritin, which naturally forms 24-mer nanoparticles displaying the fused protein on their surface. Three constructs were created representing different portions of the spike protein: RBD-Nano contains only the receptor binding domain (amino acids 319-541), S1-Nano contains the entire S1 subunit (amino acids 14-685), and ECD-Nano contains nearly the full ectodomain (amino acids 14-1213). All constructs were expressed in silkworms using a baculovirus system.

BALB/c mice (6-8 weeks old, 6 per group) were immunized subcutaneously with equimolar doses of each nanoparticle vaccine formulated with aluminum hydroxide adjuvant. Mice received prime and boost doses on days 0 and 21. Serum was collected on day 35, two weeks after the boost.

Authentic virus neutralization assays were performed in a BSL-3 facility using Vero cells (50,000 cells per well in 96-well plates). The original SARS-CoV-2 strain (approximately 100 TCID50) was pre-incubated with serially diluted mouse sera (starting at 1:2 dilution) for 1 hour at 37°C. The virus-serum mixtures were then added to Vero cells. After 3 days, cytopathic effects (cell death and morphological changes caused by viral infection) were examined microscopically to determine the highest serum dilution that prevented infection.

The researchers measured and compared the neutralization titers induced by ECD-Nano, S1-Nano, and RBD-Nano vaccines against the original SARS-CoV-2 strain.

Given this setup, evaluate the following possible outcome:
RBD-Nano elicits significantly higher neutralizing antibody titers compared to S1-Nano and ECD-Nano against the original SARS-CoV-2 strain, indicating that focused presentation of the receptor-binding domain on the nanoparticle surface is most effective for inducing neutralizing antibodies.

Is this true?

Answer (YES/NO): NO